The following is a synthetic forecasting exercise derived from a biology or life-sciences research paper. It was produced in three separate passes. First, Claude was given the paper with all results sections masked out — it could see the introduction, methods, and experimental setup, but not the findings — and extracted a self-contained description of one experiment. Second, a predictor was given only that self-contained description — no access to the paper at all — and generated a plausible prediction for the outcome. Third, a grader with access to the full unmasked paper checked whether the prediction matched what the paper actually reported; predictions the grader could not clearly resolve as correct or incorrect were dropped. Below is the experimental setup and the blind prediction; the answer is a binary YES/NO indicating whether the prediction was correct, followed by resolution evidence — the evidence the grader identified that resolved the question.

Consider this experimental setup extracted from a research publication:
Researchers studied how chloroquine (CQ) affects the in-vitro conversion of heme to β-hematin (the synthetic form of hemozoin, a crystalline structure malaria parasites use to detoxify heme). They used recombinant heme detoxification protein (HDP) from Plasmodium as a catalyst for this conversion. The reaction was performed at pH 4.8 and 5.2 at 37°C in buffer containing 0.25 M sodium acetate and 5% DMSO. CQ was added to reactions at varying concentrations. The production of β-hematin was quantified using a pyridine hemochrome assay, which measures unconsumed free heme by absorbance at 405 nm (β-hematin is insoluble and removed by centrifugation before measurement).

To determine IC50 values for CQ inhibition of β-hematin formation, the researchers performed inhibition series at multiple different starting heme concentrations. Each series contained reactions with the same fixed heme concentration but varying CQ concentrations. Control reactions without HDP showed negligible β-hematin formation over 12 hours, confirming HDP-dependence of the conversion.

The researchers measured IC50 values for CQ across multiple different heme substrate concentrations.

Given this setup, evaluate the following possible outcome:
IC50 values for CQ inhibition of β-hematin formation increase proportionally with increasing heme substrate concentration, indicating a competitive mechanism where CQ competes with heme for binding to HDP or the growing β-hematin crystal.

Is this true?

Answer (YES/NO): NO